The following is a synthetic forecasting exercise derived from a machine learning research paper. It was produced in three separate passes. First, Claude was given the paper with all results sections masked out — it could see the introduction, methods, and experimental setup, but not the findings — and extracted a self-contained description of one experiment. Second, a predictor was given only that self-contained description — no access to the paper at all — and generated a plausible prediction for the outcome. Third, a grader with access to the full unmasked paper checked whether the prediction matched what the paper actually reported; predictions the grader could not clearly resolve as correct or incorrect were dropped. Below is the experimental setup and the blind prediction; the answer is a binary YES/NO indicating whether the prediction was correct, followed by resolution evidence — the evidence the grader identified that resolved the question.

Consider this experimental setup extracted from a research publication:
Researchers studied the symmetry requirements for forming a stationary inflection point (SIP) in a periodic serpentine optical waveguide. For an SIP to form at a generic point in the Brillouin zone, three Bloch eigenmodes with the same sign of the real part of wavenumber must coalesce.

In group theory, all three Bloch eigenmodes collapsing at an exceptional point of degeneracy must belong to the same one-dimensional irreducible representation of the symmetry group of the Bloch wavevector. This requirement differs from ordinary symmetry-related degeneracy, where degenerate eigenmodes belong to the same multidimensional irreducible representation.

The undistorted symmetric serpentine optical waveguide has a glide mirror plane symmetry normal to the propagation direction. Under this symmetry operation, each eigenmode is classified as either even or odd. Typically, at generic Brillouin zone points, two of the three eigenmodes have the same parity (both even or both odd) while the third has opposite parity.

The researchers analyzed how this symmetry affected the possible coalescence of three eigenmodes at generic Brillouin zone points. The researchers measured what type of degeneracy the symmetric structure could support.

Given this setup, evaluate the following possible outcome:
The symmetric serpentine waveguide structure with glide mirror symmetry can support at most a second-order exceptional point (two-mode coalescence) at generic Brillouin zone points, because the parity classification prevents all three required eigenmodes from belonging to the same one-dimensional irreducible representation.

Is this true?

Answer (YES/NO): YES